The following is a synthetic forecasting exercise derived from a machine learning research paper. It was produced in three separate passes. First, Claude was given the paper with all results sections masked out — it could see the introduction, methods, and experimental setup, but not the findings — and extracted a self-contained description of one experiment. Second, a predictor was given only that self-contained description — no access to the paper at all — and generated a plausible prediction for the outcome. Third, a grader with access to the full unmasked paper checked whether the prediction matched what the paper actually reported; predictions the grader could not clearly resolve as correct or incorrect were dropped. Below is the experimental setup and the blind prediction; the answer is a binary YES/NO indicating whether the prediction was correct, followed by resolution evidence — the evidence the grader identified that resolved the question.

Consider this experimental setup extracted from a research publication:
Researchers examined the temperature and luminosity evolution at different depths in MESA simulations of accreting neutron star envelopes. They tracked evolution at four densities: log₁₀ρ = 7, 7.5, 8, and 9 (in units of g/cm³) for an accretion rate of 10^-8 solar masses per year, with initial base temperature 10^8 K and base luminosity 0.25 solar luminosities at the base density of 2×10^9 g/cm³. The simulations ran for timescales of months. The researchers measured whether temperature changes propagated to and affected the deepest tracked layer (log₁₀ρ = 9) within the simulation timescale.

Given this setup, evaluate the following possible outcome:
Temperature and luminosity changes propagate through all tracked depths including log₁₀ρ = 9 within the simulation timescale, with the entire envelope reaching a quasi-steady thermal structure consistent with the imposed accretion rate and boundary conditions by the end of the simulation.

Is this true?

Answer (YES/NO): NO